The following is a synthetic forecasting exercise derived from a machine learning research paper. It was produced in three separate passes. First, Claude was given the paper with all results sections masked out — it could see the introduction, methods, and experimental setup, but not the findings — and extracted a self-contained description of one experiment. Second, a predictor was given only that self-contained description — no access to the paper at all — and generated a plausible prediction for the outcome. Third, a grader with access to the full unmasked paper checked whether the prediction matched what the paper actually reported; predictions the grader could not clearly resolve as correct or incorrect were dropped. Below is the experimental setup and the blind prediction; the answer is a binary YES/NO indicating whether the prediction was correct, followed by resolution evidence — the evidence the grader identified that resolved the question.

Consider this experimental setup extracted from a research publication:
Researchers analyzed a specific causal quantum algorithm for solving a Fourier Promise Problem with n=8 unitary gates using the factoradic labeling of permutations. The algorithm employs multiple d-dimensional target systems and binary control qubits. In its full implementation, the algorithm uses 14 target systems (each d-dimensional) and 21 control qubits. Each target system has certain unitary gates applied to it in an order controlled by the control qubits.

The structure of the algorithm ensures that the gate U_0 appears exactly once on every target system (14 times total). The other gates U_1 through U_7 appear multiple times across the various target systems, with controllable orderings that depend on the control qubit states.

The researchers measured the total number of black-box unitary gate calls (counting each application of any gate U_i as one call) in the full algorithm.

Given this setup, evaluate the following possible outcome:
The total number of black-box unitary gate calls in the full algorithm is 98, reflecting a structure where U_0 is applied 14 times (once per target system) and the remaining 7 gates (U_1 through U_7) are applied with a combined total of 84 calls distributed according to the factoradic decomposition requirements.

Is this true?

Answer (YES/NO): NO